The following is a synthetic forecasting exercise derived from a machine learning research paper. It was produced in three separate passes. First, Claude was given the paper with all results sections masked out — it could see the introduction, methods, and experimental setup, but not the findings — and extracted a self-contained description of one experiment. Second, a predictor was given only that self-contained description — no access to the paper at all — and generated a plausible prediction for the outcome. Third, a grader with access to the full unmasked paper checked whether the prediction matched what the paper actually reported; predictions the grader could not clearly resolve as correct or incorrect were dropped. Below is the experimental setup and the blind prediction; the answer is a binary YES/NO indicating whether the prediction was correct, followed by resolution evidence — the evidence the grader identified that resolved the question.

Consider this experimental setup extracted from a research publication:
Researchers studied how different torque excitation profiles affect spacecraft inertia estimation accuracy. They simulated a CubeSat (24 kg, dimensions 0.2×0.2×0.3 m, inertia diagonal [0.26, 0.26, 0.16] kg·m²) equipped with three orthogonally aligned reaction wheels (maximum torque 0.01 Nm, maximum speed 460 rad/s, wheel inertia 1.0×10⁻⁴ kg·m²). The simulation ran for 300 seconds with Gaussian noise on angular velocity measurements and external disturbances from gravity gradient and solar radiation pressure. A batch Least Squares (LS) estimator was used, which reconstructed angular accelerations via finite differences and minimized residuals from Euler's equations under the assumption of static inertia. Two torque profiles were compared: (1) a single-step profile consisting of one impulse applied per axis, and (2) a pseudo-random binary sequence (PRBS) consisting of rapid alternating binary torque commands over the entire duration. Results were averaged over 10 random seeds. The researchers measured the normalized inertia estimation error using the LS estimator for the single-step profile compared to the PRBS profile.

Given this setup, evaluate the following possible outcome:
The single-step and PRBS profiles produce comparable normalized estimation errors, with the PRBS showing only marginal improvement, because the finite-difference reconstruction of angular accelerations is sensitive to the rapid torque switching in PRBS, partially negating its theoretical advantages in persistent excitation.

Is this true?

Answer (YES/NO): NO